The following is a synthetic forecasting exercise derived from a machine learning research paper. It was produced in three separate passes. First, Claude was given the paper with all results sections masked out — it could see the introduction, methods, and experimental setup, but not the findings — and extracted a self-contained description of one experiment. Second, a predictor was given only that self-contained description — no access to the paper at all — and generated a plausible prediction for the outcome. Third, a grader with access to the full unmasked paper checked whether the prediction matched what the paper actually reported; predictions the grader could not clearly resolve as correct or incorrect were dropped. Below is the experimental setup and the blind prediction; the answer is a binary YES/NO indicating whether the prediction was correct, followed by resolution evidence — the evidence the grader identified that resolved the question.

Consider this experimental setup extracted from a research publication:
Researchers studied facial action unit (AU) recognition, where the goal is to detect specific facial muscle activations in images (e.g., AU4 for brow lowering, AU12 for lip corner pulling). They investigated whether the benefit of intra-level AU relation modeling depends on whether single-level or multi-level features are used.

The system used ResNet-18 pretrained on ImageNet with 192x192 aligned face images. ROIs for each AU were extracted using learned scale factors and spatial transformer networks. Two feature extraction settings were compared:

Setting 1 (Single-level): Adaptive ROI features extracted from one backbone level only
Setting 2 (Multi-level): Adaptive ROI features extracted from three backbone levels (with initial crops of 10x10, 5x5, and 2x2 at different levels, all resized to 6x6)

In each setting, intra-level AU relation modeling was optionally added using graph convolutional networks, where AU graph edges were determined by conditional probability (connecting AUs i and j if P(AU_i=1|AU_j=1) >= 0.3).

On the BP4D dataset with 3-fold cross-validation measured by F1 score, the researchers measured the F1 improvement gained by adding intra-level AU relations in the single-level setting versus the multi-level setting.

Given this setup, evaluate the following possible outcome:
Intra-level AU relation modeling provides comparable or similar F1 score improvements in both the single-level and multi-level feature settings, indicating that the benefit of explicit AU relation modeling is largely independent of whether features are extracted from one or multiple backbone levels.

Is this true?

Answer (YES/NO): YES